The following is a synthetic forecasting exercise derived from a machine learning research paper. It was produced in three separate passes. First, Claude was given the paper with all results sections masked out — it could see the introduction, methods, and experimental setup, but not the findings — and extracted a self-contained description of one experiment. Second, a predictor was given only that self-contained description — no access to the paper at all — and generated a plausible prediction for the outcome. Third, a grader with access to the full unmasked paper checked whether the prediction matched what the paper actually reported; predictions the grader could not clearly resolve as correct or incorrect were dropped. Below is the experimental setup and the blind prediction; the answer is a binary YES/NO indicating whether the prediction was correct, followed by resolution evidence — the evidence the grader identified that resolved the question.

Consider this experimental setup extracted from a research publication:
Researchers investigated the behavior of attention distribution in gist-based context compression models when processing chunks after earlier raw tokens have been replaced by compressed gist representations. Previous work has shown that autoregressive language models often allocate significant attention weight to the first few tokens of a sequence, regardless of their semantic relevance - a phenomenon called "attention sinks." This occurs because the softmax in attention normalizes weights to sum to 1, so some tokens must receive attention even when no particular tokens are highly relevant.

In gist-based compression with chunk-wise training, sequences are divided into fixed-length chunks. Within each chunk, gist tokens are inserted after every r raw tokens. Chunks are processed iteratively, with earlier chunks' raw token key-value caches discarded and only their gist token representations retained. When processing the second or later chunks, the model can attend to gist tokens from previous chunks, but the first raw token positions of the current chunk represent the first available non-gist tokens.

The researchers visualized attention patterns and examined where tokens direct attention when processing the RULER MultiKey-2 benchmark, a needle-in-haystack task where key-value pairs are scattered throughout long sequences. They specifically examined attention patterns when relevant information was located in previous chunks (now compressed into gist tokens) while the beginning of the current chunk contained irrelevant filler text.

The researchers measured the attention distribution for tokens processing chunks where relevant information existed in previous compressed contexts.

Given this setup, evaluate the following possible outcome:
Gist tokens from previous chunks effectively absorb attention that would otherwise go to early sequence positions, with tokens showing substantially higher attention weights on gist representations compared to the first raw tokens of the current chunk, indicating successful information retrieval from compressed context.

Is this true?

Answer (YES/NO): NO